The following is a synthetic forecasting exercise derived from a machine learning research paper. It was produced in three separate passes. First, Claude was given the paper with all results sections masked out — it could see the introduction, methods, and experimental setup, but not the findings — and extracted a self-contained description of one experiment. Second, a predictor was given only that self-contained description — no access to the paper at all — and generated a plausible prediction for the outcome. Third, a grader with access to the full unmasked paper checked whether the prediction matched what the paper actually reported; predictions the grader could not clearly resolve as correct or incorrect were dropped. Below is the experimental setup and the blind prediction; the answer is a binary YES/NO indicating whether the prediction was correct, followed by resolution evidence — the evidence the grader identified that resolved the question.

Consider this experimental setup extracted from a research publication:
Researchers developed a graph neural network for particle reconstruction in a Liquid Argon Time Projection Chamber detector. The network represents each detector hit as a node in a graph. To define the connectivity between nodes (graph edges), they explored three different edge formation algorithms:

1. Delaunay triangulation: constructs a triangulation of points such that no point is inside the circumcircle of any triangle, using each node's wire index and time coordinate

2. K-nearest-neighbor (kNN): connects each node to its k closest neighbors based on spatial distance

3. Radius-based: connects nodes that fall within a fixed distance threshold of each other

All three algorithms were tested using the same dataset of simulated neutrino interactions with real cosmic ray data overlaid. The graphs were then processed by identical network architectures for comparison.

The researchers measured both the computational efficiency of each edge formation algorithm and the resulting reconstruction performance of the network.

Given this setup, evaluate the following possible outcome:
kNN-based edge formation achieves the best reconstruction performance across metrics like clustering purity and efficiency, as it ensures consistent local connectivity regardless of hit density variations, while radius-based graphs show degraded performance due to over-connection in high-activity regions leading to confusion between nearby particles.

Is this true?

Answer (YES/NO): NO